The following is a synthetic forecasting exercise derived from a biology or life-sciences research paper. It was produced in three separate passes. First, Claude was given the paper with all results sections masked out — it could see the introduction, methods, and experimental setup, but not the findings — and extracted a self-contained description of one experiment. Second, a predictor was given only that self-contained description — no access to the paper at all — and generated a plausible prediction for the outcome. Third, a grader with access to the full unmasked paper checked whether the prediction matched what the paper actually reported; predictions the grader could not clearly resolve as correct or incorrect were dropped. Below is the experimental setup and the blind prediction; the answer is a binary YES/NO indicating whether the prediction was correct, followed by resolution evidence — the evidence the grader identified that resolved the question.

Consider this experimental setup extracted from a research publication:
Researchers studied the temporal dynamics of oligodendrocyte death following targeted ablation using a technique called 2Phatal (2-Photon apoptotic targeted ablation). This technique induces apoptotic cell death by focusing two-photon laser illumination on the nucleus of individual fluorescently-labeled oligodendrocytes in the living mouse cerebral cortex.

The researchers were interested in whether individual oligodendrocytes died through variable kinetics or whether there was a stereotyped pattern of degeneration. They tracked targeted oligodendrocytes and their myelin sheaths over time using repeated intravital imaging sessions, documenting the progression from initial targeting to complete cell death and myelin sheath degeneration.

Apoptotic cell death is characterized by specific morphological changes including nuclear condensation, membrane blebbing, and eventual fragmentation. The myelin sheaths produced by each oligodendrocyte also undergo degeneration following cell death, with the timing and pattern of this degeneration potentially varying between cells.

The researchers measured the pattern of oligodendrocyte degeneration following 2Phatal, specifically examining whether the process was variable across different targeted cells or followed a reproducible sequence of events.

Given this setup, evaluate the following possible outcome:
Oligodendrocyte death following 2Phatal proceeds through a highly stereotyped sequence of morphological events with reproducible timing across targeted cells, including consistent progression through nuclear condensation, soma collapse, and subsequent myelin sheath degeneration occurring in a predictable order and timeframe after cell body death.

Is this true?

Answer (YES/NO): NO